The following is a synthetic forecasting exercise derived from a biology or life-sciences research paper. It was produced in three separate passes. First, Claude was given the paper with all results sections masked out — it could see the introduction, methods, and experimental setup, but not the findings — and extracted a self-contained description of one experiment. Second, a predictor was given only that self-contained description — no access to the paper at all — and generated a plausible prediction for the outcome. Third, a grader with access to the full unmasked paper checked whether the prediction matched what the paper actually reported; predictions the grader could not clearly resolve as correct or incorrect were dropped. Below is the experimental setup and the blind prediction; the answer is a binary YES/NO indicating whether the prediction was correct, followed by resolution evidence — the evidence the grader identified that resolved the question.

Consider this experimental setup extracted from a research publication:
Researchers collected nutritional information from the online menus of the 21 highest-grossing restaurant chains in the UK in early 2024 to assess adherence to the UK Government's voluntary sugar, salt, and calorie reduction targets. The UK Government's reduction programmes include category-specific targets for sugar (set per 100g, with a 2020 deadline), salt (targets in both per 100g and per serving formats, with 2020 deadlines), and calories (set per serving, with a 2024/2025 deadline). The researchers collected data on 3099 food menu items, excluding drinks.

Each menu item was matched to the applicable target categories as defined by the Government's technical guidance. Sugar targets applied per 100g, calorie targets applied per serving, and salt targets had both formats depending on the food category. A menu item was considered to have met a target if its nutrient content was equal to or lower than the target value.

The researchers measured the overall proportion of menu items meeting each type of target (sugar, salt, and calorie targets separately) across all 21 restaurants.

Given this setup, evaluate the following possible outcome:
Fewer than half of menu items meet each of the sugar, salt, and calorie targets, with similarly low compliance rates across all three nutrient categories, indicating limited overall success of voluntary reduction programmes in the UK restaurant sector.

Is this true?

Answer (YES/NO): NO